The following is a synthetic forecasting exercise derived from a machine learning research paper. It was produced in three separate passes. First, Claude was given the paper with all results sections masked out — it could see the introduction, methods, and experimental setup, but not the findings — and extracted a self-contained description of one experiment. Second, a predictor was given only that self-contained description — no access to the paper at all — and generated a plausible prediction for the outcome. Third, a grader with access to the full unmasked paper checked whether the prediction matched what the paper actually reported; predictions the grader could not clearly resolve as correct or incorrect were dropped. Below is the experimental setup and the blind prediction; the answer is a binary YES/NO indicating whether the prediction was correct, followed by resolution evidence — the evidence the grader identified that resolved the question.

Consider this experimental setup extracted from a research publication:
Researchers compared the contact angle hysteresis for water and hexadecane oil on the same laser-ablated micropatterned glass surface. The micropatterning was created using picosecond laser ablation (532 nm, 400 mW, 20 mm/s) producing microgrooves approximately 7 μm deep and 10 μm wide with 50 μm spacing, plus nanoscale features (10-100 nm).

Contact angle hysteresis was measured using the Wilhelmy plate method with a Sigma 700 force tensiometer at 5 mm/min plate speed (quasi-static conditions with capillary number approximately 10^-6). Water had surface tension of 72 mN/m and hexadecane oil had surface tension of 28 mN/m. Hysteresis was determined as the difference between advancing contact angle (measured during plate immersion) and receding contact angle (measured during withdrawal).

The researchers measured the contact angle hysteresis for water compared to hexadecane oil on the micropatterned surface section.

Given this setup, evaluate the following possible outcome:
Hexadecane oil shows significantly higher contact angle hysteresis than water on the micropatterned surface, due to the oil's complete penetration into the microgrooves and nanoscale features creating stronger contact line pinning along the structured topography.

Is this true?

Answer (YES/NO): NO